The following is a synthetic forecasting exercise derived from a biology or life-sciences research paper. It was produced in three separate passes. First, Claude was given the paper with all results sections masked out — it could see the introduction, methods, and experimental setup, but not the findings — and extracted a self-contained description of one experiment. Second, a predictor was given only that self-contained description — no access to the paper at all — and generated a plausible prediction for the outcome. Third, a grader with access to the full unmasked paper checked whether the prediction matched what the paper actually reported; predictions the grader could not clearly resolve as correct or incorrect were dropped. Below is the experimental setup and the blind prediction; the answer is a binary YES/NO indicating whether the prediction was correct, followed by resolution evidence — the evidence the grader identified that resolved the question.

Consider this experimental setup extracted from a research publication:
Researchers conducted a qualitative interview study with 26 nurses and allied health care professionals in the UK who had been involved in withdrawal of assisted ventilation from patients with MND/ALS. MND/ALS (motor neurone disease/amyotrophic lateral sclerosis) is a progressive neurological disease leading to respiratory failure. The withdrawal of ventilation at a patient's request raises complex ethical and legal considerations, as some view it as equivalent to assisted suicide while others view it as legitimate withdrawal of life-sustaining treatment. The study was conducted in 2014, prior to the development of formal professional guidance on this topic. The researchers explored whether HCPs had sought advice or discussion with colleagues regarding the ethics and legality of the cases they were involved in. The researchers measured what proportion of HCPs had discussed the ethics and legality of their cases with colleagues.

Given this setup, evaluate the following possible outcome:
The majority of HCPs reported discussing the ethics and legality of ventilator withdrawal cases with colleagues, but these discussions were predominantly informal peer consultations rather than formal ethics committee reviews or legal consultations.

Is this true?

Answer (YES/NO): YES